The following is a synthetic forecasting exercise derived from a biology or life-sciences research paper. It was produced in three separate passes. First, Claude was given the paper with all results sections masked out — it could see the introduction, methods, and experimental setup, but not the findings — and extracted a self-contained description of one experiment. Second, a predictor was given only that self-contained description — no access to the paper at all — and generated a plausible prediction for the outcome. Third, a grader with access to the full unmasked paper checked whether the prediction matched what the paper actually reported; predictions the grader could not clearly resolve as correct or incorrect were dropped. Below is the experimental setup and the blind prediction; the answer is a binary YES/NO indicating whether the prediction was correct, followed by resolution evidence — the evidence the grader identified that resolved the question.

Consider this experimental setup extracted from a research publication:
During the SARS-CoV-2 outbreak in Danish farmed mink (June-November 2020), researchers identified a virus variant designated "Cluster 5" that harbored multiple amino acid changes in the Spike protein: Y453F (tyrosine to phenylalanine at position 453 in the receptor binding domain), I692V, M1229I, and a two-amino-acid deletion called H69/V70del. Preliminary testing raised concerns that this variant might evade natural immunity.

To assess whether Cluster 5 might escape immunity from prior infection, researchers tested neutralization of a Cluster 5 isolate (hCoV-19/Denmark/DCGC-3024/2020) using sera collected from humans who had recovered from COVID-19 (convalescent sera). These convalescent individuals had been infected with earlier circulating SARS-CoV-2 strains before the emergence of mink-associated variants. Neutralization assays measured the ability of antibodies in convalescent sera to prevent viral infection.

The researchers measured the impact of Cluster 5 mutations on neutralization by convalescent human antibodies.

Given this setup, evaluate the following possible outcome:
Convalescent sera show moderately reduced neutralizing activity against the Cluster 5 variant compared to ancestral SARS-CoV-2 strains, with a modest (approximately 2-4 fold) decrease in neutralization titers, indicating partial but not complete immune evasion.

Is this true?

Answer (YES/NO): NO